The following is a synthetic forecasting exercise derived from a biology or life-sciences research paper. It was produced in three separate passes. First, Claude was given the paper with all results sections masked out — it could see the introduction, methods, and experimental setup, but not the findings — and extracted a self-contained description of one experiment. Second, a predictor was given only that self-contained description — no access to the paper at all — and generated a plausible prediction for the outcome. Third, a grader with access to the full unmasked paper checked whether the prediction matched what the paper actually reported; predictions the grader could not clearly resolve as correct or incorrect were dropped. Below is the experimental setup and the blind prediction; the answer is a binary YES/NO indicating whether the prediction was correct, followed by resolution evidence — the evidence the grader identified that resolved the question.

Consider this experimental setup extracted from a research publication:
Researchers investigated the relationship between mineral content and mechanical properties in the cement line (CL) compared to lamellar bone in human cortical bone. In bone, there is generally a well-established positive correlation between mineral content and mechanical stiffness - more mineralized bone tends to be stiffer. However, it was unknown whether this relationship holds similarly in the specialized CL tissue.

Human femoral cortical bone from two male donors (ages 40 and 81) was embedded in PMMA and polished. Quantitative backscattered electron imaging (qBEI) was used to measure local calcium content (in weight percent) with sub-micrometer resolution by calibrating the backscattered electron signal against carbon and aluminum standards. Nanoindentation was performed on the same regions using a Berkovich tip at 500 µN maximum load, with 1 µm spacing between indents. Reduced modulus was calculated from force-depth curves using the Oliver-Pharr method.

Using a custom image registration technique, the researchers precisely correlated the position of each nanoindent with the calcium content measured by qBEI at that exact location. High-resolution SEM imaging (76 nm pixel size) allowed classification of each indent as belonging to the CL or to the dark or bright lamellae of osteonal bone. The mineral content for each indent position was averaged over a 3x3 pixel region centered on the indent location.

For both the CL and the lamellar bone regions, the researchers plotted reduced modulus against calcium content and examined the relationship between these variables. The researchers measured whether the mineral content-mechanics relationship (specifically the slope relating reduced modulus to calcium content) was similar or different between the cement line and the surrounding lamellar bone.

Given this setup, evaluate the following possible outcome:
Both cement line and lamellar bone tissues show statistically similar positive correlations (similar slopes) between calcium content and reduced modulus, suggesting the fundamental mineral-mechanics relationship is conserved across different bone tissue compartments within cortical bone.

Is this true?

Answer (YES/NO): NO